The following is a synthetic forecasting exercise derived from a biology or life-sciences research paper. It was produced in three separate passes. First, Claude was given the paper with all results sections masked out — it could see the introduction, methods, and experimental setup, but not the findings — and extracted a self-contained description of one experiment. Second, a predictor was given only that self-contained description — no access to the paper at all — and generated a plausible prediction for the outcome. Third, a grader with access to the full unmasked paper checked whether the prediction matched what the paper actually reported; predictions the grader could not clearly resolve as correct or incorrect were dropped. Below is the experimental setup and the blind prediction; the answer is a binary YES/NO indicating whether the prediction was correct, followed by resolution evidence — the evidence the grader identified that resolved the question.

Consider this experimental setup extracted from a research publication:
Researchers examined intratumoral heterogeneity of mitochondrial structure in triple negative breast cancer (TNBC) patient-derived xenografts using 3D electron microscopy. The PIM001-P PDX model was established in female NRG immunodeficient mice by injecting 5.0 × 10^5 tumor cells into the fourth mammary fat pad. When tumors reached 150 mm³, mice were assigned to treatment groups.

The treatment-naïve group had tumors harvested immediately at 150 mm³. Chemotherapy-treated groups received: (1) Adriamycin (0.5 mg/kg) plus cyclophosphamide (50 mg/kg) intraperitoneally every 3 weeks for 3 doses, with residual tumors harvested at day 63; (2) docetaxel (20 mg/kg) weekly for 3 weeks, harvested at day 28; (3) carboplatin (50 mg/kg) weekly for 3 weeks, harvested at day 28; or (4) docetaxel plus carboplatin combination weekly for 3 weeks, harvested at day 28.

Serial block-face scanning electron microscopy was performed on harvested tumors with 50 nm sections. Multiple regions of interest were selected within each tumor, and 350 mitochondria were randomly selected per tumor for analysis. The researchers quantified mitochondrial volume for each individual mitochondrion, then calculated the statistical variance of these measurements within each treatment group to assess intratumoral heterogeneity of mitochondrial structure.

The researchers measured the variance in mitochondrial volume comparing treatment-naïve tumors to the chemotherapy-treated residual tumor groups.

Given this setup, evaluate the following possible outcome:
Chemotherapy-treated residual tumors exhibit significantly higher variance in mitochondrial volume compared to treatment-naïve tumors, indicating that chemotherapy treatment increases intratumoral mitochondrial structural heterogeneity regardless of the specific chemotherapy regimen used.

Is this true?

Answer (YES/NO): NO